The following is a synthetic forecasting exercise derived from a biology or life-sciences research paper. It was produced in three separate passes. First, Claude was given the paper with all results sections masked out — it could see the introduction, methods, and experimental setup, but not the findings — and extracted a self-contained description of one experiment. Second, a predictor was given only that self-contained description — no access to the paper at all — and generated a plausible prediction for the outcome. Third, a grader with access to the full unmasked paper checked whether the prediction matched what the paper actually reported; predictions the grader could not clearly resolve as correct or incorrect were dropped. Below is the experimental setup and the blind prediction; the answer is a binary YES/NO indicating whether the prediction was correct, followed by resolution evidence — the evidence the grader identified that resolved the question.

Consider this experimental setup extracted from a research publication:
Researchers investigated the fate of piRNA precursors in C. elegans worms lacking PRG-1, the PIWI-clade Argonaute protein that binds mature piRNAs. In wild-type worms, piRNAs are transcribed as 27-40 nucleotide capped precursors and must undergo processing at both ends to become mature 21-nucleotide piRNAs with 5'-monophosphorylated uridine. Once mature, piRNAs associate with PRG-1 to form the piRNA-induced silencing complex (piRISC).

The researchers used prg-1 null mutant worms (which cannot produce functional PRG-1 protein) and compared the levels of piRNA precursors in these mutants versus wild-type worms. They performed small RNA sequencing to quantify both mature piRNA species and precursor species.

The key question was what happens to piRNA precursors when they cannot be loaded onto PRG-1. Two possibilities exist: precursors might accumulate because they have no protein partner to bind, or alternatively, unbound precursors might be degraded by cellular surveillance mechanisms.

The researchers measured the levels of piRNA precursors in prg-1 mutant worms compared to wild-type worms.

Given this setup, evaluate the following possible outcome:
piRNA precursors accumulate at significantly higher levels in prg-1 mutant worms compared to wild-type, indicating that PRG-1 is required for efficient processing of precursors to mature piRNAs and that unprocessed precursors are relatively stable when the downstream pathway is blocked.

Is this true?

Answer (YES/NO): NO